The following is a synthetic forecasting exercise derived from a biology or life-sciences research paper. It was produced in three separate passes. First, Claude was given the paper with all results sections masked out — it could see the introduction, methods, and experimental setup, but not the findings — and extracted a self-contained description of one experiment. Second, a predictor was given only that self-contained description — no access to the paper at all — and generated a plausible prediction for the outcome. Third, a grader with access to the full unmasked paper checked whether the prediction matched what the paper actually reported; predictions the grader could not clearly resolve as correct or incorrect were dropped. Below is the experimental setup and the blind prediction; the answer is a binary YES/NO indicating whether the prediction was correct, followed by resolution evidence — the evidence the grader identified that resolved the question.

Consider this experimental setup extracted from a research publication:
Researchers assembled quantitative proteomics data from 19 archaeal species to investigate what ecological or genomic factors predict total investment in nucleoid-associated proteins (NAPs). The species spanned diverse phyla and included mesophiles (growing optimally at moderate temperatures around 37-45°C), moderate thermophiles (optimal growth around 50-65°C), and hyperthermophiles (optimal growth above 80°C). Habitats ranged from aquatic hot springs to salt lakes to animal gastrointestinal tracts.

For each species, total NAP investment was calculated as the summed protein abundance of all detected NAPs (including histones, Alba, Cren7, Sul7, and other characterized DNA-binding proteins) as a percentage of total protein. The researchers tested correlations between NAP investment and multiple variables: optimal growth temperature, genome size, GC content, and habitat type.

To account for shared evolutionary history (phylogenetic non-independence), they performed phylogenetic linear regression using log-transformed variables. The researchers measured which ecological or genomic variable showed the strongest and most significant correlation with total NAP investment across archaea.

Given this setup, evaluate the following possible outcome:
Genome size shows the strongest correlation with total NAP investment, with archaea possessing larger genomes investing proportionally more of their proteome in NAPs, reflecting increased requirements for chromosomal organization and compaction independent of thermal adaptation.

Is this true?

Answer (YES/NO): NO